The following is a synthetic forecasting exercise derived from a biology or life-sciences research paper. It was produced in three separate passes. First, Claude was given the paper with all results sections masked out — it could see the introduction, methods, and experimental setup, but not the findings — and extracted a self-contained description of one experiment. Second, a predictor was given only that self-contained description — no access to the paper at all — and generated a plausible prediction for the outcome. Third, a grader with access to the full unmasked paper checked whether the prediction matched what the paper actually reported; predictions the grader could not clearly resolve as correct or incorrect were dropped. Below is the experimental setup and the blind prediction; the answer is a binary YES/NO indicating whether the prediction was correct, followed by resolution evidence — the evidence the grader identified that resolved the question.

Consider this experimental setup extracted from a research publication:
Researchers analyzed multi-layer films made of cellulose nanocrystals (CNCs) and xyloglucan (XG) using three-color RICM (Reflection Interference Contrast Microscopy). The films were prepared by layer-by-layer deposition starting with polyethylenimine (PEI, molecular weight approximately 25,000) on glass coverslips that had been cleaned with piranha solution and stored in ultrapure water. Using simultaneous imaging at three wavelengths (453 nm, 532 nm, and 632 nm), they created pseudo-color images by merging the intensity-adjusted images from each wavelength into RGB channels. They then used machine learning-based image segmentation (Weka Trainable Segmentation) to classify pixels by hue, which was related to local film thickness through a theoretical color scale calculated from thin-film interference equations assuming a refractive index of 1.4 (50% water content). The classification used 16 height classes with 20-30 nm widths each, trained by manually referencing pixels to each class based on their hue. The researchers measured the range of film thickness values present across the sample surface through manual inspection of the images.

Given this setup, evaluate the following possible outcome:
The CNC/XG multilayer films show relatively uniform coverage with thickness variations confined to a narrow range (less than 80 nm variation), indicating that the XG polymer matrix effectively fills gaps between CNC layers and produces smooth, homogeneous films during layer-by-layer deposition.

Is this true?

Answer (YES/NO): NO